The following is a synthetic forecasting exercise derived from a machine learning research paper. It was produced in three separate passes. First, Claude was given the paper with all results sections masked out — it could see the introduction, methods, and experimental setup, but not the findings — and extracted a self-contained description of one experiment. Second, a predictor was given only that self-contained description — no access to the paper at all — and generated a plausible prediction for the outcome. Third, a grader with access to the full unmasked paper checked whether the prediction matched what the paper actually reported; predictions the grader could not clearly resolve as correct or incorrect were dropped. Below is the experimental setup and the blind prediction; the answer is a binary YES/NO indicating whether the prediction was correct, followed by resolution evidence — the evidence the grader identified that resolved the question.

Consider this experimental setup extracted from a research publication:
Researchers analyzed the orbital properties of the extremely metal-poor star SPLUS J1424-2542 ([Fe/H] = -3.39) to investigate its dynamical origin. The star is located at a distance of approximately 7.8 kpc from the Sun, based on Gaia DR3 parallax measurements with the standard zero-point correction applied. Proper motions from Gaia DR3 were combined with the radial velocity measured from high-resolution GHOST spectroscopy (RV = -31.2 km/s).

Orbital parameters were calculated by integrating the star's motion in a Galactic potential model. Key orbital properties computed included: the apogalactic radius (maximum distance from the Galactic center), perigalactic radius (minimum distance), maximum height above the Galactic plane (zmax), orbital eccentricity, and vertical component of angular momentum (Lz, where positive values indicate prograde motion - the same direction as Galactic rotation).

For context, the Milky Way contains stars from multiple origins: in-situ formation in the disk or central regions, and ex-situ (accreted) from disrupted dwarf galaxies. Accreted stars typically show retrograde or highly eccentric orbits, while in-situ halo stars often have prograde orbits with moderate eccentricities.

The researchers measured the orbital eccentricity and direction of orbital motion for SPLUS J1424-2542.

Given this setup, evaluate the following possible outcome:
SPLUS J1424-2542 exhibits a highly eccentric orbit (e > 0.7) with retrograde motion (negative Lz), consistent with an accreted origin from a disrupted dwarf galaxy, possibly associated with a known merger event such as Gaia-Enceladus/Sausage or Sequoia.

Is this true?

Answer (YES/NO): NO